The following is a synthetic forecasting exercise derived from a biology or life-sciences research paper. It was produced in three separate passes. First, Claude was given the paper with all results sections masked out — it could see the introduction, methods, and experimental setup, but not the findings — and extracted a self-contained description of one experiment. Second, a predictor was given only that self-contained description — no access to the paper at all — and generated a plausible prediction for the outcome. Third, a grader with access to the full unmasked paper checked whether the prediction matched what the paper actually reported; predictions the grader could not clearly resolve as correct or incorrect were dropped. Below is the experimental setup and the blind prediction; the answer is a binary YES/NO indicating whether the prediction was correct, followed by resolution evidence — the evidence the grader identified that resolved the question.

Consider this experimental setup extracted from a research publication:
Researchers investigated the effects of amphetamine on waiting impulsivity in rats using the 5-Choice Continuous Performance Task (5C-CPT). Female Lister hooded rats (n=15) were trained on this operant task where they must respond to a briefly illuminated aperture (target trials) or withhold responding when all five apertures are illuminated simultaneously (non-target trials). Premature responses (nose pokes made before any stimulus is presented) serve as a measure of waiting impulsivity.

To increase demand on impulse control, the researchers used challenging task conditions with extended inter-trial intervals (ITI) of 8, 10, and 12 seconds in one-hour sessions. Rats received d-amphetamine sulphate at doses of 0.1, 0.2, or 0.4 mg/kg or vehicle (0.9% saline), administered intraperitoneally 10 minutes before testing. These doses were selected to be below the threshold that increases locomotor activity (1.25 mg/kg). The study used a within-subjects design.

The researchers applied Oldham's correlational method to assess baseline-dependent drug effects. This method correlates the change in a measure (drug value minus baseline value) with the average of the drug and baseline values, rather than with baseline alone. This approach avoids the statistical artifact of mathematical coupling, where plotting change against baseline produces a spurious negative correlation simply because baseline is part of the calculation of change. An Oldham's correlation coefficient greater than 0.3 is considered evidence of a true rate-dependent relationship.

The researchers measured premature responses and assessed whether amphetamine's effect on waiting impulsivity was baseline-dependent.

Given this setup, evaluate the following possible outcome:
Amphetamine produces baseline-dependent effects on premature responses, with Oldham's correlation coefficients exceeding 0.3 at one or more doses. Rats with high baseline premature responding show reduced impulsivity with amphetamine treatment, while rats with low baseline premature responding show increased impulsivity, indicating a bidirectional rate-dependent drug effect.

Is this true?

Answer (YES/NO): NO